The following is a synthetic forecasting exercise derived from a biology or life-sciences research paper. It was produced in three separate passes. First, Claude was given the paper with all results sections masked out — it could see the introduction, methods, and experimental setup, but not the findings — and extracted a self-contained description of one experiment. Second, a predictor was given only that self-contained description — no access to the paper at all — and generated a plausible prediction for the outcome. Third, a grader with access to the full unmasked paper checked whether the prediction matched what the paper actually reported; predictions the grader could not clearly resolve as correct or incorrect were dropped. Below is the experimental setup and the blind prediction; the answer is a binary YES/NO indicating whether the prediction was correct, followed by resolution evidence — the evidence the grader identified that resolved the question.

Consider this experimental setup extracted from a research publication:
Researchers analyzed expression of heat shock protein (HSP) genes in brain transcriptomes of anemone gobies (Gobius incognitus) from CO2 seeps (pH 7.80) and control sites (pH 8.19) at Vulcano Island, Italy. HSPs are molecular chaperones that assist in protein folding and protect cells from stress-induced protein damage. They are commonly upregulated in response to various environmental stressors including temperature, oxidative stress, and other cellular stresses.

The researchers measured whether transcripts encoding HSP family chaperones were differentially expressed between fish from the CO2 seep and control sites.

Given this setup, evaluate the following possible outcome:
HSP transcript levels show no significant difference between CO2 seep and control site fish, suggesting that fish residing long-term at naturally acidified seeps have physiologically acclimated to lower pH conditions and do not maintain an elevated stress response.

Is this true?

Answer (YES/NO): NO